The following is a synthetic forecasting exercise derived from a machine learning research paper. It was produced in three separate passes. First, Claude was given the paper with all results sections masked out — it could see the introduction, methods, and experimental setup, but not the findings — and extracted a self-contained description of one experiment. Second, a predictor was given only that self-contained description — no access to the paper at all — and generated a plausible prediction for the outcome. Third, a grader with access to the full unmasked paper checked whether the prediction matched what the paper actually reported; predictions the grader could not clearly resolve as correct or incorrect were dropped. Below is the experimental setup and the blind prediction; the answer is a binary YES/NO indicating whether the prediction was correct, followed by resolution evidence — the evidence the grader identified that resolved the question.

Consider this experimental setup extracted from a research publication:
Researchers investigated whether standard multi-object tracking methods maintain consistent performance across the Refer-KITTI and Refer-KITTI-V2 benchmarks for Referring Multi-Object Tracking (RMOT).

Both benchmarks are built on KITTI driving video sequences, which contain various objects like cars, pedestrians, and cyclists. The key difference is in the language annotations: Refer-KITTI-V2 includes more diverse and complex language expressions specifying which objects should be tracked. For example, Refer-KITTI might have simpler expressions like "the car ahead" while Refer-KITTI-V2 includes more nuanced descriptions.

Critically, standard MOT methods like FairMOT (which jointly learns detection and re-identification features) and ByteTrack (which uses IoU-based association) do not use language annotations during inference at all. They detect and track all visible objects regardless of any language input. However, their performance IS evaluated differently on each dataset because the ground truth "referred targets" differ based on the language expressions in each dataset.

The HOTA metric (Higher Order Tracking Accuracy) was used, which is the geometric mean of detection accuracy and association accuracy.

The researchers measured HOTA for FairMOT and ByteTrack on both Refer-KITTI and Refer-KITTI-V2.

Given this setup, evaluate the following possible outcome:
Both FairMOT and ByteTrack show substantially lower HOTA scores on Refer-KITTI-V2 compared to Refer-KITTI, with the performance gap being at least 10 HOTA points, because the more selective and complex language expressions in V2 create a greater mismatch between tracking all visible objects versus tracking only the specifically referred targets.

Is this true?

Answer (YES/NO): NO